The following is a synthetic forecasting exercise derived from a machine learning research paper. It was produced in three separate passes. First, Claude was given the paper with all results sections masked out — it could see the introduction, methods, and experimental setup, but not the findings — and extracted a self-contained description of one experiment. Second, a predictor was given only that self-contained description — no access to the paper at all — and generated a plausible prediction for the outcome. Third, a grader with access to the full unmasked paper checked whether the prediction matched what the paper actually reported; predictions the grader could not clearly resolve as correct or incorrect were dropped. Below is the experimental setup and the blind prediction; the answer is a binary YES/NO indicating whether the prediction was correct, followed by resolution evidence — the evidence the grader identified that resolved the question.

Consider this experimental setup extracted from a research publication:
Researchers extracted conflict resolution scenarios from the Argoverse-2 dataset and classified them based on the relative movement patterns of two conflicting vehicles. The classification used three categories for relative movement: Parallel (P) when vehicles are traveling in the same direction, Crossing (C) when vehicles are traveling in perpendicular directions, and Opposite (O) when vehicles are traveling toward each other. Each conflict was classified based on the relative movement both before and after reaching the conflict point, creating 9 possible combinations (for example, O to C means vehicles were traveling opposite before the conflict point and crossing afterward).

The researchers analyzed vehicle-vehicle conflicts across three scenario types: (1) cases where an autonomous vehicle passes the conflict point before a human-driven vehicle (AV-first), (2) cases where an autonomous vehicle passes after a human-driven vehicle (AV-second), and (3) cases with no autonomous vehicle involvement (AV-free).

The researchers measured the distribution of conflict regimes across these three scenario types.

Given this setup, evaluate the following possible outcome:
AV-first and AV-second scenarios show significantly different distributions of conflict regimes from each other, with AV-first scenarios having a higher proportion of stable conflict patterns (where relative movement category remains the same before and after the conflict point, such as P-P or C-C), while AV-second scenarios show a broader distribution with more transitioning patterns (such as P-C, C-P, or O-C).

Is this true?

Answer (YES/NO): NO